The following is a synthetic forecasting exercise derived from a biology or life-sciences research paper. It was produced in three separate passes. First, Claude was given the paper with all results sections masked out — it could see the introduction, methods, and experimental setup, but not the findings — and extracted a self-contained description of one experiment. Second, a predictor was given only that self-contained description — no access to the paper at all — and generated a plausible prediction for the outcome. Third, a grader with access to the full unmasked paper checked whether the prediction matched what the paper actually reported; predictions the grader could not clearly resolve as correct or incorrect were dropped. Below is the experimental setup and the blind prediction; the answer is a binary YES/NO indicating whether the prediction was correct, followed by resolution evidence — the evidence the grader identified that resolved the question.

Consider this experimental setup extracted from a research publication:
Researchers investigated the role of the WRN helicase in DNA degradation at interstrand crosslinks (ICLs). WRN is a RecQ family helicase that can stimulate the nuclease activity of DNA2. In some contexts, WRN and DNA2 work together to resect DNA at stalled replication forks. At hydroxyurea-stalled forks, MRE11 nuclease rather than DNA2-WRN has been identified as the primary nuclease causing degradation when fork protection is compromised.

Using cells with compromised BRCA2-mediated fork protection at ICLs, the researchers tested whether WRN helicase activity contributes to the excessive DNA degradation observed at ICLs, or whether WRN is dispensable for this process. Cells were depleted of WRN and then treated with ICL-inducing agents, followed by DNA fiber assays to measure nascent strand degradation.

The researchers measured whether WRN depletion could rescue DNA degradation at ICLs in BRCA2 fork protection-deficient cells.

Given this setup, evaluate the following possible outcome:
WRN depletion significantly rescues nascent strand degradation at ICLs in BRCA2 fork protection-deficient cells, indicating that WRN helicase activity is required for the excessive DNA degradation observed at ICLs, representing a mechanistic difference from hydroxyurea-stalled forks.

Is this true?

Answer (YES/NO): YES